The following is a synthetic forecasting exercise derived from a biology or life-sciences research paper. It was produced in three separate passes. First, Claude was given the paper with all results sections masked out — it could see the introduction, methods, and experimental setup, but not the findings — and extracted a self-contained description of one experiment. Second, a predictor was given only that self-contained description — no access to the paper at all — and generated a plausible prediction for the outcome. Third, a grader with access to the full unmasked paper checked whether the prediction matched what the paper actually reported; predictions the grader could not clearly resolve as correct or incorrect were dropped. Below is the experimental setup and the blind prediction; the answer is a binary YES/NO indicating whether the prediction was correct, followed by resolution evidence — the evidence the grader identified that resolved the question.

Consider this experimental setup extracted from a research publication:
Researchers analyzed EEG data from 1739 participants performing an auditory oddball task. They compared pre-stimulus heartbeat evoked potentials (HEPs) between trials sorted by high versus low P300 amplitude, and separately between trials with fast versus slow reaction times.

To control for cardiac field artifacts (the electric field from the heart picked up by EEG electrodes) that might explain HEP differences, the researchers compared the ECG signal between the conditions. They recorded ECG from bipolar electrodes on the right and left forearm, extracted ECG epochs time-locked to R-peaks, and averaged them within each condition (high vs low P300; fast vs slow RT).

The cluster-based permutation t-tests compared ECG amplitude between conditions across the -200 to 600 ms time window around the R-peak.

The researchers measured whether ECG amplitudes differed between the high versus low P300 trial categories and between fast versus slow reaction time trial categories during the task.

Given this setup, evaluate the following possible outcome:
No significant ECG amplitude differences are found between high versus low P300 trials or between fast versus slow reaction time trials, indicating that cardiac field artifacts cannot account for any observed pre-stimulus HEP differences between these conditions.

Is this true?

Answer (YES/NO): YES